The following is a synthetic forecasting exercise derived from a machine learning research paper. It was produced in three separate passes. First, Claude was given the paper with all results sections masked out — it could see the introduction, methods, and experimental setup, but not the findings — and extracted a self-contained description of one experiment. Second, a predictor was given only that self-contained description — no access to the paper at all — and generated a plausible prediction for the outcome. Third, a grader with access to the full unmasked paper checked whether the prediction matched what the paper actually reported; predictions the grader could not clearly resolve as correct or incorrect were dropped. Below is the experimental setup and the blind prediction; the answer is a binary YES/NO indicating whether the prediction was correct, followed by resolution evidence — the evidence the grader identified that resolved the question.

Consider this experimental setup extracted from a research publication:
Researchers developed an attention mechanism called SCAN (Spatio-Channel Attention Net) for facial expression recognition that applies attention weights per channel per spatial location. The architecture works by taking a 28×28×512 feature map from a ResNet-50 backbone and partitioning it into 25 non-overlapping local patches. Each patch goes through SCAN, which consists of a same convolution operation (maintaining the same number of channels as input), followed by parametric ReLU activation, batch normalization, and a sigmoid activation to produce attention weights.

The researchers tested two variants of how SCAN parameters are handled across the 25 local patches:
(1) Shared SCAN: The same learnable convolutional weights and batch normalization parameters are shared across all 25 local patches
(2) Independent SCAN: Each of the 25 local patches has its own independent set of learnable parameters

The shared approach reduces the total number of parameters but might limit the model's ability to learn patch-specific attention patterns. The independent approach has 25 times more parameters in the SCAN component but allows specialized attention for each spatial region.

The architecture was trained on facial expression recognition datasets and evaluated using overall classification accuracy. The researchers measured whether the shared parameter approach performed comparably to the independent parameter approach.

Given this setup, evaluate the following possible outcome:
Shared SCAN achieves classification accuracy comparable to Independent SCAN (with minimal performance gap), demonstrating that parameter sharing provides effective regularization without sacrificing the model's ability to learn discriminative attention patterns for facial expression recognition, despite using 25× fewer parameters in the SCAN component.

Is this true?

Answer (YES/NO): YES